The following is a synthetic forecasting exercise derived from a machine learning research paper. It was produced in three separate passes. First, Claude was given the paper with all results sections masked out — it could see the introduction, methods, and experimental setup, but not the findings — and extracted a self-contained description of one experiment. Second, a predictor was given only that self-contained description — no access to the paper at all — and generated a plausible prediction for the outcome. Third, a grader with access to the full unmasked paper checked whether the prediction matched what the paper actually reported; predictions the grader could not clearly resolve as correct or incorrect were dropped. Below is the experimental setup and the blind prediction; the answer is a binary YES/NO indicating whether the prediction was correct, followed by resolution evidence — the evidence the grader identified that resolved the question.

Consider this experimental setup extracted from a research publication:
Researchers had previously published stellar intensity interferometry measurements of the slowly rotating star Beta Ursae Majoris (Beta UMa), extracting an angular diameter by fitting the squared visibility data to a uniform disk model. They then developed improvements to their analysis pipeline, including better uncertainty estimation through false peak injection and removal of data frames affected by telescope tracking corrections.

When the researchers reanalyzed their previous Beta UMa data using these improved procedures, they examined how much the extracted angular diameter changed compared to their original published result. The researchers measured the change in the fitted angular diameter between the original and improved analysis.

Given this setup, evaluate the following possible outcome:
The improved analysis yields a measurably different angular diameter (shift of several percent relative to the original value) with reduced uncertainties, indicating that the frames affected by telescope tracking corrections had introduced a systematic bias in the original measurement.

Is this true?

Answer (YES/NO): NO